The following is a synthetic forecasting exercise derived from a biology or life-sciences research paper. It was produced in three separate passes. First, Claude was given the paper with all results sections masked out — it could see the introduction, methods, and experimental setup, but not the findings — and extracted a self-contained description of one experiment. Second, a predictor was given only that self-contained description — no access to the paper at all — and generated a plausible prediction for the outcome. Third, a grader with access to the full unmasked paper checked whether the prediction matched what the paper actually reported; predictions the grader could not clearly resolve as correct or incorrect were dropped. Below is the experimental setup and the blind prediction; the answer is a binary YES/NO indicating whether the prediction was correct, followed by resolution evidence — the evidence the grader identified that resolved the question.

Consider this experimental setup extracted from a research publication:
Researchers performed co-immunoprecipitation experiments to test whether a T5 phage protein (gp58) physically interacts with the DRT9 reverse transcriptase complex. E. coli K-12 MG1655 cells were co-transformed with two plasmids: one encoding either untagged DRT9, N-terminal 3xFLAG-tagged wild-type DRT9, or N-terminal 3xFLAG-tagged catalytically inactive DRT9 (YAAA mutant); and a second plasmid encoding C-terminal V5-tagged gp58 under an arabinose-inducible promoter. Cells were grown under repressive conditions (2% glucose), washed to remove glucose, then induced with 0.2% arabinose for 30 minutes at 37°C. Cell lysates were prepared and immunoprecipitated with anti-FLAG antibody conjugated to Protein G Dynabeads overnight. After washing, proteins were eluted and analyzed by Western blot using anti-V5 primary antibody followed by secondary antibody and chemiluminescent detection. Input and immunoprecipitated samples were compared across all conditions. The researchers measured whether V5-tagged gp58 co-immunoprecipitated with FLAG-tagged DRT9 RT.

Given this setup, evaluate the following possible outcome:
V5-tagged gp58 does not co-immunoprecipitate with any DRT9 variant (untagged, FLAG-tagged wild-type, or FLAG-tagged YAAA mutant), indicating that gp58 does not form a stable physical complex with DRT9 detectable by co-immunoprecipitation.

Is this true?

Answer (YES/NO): NO